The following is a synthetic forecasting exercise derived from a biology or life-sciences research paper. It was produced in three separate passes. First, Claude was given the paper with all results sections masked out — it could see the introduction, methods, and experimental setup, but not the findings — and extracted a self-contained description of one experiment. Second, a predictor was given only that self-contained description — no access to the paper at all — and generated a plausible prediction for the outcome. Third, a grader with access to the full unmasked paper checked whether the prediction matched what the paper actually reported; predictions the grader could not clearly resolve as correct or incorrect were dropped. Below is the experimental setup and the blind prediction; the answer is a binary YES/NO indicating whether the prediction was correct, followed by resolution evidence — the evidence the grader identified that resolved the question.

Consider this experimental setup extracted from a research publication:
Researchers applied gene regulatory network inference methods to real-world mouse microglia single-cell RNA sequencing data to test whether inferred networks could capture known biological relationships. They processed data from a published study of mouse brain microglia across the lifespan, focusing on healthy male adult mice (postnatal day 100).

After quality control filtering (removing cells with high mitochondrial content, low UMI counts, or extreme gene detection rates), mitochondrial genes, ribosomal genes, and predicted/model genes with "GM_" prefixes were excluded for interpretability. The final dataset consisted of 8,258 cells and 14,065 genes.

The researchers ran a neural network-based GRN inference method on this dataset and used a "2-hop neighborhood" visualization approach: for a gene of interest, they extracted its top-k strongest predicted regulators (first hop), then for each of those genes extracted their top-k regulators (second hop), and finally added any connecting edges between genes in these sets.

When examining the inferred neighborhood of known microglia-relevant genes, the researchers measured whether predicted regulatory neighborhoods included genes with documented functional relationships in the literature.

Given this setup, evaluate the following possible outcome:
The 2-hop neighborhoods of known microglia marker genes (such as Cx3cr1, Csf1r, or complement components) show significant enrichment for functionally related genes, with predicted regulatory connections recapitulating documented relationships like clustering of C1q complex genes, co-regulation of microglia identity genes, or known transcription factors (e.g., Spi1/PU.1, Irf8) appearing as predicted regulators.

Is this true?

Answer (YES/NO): NO